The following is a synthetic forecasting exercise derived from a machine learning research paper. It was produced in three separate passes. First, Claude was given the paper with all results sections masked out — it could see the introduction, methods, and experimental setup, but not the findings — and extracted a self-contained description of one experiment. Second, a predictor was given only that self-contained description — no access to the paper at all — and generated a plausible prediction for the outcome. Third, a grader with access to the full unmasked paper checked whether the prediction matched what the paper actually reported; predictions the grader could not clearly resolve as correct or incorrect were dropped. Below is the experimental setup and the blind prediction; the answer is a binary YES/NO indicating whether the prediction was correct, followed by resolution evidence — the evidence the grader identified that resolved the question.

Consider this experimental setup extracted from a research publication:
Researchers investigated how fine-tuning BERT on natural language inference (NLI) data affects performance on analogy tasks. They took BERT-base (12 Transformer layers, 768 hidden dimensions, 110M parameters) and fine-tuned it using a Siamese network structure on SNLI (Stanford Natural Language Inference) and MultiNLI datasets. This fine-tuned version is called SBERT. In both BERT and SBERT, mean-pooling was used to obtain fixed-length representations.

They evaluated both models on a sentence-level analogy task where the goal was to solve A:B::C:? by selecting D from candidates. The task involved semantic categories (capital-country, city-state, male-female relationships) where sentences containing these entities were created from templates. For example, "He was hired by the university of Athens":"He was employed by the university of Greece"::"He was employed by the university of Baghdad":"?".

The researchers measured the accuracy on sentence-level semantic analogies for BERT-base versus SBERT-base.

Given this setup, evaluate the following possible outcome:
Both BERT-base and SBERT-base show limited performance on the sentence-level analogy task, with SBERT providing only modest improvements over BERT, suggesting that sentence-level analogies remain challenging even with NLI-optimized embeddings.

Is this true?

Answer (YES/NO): NO